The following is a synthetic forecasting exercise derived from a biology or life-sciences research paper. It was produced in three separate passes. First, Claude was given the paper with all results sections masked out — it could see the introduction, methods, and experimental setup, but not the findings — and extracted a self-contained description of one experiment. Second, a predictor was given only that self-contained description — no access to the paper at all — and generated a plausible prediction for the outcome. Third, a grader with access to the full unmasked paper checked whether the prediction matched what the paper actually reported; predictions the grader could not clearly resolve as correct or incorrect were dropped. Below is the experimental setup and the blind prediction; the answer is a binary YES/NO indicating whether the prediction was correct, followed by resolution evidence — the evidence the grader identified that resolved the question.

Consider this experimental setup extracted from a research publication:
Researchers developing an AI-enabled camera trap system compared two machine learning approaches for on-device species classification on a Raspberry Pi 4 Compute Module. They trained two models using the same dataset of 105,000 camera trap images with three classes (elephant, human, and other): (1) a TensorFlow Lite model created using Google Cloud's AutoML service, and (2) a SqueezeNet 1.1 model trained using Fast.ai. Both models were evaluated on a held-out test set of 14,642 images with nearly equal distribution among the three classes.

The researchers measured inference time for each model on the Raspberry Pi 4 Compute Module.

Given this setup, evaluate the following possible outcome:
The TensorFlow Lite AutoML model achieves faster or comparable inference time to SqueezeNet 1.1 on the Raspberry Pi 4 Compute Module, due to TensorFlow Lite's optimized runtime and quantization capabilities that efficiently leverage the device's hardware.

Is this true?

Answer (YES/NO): YES